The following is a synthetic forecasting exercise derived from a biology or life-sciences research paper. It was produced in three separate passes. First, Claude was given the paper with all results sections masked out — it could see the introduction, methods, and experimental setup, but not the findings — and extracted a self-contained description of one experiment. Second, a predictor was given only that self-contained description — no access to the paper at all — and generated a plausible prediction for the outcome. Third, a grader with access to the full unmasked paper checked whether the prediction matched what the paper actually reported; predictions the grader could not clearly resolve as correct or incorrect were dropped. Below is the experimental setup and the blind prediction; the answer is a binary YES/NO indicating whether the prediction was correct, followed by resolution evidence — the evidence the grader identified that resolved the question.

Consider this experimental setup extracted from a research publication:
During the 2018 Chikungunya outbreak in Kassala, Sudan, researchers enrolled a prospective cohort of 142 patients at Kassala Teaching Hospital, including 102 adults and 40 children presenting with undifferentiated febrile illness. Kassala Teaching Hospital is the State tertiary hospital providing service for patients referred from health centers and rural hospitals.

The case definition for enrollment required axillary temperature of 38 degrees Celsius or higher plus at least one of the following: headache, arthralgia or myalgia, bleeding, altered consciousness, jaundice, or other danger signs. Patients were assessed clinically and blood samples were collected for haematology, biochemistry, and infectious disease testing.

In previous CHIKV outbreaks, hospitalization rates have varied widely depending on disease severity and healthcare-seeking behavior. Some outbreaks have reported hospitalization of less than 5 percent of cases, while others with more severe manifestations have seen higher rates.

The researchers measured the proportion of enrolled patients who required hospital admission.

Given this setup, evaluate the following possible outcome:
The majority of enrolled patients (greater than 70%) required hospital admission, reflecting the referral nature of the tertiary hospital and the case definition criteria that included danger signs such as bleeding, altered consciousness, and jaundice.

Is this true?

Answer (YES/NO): NO